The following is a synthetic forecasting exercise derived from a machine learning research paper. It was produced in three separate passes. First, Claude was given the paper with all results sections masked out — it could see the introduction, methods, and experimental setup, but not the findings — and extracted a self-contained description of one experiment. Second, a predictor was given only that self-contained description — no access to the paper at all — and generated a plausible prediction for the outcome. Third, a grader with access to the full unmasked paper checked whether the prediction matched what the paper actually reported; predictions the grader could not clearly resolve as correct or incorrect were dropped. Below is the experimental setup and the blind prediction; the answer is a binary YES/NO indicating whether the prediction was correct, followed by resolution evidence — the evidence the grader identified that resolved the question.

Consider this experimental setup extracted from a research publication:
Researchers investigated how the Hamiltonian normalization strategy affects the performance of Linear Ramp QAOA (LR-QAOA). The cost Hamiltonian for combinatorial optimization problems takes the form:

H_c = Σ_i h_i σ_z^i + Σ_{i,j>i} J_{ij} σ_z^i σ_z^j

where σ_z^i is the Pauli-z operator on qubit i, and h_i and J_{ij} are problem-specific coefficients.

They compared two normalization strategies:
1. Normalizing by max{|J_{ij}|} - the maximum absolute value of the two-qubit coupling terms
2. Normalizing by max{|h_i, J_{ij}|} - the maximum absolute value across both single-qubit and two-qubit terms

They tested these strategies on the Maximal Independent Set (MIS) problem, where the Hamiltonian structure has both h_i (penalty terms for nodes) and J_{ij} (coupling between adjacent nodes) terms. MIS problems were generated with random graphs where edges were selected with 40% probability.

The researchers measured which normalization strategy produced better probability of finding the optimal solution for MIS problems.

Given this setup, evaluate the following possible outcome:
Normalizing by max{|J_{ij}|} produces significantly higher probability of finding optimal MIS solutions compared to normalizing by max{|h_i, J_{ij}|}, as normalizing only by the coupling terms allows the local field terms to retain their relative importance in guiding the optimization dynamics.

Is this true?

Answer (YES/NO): NO